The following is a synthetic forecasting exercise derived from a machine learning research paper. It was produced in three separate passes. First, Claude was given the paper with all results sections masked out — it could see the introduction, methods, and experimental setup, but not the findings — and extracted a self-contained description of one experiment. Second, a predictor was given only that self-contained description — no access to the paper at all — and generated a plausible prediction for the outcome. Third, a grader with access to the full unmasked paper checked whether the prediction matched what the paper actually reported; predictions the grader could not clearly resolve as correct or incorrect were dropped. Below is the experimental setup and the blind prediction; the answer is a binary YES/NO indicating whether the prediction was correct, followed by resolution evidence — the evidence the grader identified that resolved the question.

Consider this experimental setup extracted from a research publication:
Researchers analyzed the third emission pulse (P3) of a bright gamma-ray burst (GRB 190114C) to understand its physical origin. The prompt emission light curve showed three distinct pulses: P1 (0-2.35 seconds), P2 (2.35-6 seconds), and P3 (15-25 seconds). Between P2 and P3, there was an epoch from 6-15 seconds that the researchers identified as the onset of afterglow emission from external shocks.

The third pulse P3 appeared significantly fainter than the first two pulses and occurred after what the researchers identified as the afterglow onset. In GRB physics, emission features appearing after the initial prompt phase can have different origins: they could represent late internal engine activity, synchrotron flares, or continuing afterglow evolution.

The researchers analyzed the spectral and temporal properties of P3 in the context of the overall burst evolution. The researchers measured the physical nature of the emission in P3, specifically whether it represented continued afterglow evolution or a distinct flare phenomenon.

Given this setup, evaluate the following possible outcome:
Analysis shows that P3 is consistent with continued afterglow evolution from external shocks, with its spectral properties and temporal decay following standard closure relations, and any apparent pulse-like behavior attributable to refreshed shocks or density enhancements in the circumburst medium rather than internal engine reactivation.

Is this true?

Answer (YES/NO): NO